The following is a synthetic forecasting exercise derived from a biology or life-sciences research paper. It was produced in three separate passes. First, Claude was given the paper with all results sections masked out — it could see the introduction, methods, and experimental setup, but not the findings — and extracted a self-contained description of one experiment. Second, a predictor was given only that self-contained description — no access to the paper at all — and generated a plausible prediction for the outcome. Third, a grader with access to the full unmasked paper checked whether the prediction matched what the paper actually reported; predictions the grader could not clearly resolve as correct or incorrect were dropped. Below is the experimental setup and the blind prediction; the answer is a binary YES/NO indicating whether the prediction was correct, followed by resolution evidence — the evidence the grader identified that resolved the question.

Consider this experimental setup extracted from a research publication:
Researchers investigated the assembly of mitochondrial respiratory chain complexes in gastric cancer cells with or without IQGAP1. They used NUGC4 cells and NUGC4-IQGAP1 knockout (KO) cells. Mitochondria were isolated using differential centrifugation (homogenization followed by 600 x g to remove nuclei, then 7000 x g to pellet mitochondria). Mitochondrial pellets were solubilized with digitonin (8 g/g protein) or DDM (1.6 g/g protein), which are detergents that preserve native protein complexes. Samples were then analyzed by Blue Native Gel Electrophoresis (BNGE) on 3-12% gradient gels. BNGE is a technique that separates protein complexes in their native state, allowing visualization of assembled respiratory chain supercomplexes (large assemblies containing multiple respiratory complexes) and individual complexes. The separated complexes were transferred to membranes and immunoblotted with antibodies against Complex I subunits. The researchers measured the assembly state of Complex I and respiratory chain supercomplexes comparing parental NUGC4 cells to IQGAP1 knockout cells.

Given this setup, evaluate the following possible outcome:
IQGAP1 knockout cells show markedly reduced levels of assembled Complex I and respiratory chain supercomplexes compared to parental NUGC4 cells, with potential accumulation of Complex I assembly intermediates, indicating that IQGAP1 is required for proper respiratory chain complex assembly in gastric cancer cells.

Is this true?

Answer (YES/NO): YES